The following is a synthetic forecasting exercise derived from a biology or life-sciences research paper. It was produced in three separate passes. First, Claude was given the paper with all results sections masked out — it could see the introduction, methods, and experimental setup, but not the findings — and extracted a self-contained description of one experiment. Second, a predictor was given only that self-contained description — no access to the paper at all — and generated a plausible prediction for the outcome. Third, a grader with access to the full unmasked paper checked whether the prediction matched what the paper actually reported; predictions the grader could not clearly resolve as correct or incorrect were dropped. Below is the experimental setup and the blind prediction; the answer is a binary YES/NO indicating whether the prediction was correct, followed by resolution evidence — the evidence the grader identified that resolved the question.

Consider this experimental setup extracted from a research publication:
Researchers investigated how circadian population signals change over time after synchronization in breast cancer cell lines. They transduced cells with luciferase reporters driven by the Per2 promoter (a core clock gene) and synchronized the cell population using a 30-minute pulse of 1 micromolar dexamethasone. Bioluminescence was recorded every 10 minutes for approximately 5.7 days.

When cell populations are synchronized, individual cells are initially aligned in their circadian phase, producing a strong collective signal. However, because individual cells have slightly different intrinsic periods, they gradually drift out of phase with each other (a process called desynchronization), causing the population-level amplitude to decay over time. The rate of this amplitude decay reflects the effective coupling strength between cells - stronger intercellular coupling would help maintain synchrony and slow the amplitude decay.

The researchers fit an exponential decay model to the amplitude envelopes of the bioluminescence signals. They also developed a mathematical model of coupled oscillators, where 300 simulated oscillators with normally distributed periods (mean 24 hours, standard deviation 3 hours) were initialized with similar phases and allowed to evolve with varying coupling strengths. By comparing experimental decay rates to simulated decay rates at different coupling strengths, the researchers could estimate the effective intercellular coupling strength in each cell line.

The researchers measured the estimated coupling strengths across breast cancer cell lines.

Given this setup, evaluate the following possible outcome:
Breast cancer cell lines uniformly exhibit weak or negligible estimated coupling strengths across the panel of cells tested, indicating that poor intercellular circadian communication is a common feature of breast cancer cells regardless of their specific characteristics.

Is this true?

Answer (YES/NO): NO